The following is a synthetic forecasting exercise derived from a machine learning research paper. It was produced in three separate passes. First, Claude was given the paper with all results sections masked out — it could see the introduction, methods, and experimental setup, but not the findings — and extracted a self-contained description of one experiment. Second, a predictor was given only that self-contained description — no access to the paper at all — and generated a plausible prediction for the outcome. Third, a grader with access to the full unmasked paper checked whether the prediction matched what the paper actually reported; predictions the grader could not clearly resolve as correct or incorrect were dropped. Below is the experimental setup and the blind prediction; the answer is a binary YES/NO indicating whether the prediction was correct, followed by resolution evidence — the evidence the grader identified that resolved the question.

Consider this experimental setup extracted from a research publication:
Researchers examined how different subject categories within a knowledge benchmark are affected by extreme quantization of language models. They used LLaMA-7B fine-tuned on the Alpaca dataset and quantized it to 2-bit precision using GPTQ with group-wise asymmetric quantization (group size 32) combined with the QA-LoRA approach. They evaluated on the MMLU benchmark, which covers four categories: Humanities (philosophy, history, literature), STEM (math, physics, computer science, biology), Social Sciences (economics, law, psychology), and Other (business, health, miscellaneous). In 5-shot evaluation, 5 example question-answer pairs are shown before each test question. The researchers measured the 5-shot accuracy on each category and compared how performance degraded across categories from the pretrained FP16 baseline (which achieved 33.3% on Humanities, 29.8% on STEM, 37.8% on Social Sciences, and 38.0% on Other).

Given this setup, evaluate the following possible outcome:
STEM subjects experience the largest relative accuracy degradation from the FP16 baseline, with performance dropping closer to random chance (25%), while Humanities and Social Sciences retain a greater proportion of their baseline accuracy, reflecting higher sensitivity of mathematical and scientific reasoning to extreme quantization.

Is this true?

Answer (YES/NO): NO